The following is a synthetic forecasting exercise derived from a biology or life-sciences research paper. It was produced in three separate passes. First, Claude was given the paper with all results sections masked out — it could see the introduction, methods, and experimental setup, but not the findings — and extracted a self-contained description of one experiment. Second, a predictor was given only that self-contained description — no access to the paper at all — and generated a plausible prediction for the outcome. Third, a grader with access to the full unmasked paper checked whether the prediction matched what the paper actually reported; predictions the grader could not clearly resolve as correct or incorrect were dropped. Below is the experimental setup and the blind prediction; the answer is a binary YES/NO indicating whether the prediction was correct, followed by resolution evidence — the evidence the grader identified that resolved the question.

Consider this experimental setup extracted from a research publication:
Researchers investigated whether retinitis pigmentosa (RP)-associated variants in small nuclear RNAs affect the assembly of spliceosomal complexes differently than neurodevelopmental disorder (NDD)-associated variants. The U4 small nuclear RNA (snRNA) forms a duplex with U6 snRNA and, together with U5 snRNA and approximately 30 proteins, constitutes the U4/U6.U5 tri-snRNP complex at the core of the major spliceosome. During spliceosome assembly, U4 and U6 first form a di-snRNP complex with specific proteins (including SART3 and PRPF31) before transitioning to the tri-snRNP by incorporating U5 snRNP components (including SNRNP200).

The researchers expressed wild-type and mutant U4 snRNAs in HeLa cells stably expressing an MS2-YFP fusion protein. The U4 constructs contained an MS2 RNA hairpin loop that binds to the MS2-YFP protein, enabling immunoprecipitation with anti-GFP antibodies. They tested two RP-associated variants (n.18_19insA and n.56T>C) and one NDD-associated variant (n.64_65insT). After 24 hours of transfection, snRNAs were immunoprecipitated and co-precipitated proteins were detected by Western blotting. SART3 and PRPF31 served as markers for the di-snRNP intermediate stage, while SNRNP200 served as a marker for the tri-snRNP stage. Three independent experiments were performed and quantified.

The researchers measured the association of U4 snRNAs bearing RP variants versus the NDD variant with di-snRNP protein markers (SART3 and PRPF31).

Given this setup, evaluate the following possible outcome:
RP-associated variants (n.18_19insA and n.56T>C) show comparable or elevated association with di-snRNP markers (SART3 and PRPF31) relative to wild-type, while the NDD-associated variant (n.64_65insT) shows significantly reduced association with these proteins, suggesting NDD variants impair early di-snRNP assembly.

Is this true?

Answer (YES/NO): NO